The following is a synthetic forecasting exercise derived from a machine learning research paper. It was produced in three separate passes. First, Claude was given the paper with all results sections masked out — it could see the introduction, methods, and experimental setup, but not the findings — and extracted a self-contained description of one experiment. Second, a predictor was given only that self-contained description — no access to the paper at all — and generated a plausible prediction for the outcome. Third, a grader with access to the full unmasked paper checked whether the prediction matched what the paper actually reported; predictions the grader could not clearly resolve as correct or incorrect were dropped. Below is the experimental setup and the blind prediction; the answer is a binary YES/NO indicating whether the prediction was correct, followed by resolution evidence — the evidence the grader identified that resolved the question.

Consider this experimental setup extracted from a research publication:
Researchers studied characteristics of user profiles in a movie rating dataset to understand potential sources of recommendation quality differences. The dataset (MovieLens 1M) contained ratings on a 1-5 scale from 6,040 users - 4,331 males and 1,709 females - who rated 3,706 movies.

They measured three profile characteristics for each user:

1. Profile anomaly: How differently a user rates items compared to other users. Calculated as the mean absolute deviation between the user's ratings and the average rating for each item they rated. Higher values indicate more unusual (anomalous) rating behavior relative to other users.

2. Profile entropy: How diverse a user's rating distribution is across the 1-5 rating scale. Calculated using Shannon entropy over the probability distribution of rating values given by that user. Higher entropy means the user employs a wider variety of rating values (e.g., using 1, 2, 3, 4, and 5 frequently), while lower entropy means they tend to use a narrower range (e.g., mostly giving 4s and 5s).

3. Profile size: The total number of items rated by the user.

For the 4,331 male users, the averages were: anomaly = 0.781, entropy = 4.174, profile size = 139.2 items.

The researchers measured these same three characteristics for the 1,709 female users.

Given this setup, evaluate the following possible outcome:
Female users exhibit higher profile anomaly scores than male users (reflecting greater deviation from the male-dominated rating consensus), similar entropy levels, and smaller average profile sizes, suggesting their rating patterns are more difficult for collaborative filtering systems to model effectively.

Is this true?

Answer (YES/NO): NO